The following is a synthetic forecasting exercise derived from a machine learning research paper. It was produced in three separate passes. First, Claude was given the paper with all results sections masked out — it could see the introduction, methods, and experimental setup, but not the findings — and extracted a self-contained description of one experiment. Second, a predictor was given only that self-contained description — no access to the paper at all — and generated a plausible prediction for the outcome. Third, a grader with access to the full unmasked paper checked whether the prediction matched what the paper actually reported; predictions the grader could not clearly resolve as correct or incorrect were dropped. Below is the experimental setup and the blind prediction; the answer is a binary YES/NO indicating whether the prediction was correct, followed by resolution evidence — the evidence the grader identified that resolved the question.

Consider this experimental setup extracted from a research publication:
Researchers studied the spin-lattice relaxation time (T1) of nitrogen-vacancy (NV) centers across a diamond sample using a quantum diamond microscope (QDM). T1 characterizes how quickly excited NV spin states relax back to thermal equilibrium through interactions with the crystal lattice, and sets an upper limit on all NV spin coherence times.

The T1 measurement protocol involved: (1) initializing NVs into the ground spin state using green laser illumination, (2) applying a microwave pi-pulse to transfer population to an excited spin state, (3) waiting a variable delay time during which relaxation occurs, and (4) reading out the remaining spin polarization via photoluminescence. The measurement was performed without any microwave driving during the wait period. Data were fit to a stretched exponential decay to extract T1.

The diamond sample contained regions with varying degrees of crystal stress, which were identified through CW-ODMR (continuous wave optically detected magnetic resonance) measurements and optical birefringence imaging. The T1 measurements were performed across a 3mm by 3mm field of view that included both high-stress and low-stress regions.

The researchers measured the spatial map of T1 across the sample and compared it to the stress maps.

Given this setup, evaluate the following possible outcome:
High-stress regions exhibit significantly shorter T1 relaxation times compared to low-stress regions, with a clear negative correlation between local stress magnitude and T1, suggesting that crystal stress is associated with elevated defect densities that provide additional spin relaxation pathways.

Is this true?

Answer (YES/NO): NO